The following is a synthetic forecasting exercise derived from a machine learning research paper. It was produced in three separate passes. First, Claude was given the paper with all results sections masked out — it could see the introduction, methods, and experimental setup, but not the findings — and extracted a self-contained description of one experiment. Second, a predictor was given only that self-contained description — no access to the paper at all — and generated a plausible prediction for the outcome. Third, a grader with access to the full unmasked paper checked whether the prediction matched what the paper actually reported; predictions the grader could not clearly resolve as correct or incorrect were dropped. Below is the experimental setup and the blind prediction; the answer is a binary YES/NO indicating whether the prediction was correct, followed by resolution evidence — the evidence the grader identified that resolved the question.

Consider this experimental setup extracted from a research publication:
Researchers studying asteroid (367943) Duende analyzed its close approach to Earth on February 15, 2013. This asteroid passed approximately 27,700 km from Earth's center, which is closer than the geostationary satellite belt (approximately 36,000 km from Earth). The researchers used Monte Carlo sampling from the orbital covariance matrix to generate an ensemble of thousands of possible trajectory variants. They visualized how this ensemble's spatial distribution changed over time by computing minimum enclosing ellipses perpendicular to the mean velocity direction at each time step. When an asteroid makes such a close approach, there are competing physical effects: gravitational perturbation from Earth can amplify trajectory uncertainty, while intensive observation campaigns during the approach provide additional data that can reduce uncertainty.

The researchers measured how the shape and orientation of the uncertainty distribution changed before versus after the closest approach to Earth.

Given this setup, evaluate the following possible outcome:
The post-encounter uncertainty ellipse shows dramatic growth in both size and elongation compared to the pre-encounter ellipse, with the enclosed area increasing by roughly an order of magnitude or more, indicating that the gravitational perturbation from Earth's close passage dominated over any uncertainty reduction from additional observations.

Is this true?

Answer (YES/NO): NO